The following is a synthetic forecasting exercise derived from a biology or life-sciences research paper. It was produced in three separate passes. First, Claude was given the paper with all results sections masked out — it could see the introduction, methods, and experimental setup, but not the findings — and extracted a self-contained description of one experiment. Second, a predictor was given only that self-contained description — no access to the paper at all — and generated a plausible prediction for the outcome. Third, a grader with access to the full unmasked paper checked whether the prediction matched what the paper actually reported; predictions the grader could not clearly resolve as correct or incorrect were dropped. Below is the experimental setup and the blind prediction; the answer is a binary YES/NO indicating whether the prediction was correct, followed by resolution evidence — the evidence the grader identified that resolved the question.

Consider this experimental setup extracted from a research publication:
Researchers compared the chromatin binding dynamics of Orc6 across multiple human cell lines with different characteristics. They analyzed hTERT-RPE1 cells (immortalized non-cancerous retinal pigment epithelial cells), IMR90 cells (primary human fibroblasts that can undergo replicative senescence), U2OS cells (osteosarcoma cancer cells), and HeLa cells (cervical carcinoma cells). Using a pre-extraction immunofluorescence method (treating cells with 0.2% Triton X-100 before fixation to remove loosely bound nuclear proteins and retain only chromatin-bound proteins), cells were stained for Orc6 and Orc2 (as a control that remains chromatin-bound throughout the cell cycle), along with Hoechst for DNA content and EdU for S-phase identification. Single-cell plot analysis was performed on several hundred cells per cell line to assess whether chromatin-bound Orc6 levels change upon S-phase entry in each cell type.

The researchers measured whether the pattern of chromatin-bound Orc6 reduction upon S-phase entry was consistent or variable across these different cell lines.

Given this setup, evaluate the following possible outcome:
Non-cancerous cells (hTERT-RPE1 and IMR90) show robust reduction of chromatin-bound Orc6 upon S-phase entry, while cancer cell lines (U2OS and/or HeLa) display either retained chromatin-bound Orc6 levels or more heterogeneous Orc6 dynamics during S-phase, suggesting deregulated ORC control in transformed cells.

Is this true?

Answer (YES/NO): YES